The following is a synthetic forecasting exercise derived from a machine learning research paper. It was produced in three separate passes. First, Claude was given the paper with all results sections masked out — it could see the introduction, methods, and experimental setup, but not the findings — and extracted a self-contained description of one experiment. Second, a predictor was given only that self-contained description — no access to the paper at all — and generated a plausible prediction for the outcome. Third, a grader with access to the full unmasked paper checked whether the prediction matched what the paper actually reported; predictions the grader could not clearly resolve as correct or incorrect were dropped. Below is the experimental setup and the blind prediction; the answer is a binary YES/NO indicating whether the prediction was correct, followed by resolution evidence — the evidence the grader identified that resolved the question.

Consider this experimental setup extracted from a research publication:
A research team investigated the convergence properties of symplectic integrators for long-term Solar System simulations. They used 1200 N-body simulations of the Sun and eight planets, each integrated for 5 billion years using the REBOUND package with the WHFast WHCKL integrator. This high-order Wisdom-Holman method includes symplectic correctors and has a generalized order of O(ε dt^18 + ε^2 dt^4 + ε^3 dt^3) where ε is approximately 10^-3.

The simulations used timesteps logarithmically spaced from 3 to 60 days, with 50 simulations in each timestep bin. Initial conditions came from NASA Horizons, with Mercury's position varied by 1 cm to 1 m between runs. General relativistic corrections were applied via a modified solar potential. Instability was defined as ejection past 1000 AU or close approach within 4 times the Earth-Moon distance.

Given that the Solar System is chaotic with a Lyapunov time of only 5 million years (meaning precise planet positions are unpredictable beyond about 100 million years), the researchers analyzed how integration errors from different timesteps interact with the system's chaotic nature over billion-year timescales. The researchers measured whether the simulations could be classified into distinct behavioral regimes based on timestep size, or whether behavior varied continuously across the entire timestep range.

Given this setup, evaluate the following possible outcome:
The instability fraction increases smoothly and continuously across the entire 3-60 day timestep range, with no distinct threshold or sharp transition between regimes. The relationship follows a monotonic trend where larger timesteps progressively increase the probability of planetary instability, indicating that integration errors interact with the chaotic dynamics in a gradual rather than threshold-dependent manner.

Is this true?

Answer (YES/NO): NO